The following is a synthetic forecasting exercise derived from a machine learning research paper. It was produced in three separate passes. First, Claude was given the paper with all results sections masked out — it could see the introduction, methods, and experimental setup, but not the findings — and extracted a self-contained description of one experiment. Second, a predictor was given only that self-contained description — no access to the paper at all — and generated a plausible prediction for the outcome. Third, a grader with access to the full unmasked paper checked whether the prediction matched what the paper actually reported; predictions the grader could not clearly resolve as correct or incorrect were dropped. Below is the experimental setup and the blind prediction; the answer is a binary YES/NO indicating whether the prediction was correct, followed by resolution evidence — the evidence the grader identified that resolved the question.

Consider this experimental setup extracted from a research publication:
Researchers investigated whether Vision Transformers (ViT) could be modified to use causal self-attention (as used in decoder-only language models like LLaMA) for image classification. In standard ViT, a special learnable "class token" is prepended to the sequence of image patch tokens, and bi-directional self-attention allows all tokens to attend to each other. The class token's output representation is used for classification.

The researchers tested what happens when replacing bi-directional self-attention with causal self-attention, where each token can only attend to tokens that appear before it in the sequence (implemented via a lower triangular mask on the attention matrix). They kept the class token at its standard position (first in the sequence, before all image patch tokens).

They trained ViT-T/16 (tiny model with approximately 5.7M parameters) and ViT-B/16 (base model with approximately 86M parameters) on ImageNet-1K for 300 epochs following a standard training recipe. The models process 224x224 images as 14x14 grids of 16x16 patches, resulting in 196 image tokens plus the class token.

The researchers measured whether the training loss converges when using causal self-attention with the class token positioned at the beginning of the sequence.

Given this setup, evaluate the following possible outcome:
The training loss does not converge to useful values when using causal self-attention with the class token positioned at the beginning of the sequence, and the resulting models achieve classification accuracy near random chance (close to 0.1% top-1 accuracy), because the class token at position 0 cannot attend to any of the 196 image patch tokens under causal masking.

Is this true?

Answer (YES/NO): NO